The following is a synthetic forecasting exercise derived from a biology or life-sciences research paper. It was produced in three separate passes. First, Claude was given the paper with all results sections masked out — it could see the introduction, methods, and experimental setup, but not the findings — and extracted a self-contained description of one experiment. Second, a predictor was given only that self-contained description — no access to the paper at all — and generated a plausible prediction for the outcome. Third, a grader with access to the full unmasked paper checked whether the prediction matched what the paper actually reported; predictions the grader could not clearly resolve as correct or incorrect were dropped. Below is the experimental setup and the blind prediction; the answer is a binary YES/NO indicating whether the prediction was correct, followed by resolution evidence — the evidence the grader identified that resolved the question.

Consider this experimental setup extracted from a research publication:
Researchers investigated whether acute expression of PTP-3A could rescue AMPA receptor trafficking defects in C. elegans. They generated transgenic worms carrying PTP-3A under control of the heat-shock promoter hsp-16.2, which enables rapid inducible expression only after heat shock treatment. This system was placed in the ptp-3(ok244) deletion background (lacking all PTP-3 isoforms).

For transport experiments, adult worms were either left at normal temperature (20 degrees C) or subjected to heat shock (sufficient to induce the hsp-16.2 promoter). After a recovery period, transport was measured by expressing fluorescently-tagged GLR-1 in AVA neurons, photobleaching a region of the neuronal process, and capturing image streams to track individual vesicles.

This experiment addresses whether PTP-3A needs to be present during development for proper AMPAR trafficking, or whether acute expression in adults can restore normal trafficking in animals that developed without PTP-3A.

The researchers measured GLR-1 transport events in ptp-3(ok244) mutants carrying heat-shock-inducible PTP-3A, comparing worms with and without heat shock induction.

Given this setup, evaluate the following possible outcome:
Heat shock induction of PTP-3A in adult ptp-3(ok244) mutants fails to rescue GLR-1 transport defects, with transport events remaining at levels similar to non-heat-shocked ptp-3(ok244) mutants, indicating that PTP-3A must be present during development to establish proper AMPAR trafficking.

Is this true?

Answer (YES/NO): NO